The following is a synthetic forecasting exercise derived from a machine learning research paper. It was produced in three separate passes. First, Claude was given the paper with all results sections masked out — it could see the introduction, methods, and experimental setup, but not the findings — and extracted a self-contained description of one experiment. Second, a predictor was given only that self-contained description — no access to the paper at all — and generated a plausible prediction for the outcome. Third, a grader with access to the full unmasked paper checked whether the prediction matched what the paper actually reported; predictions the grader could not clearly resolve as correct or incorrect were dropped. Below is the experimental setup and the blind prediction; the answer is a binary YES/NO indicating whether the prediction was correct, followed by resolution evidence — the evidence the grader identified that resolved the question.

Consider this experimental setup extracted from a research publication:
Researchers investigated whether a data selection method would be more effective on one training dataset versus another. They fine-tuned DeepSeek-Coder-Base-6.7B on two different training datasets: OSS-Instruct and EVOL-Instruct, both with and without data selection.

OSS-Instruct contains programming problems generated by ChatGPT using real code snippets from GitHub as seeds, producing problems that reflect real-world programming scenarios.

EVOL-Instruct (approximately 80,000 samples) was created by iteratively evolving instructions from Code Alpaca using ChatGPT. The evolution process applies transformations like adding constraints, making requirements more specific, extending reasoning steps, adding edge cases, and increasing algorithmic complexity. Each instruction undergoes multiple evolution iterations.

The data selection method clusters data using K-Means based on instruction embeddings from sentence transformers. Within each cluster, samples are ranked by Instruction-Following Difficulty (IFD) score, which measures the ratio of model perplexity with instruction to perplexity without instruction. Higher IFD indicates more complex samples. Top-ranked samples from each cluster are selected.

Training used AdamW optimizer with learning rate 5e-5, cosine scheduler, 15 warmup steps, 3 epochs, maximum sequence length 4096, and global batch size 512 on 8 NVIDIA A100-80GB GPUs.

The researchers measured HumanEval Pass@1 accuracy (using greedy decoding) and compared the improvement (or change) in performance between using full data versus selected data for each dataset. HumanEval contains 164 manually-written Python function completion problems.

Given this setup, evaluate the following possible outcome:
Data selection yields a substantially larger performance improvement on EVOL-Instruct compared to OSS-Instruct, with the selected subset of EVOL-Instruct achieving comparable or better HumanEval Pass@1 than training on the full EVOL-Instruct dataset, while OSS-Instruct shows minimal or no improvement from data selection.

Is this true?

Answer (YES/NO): NO